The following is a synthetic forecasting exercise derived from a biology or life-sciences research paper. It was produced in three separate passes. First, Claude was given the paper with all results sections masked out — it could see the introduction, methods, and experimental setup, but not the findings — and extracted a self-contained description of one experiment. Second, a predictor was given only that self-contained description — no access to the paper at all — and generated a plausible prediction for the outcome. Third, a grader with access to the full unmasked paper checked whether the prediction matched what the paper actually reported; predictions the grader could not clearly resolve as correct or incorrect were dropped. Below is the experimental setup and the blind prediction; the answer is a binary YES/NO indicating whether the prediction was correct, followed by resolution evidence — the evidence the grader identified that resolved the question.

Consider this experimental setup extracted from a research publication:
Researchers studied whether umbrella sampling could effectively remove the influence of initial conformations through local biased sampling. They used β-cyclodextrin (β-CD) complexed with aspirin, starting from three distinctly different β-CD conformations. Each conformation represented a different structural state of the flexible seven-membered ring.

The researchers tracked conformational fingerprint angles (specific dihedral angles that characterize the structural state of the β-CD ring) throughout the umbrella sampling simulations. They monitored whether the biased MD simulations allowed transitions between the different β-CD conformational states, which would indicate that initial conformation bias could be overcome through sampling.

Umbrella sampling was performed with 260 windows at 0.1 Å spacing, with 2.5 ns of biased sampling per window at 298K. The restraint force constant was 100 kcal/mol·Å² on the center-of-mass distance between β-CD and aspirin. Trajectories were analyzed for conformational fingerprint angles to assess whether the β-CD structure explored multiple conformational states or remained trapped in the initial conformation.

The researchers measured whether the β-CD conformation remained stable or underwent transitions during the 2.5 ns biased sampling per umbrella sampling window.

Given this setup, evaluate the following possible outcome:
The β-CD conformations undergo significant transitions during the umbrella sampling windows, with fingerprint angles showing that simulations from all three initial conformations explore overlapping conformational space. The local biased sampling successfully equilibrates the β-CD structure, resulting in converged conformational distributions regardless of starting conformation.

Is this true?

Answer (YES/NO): NO